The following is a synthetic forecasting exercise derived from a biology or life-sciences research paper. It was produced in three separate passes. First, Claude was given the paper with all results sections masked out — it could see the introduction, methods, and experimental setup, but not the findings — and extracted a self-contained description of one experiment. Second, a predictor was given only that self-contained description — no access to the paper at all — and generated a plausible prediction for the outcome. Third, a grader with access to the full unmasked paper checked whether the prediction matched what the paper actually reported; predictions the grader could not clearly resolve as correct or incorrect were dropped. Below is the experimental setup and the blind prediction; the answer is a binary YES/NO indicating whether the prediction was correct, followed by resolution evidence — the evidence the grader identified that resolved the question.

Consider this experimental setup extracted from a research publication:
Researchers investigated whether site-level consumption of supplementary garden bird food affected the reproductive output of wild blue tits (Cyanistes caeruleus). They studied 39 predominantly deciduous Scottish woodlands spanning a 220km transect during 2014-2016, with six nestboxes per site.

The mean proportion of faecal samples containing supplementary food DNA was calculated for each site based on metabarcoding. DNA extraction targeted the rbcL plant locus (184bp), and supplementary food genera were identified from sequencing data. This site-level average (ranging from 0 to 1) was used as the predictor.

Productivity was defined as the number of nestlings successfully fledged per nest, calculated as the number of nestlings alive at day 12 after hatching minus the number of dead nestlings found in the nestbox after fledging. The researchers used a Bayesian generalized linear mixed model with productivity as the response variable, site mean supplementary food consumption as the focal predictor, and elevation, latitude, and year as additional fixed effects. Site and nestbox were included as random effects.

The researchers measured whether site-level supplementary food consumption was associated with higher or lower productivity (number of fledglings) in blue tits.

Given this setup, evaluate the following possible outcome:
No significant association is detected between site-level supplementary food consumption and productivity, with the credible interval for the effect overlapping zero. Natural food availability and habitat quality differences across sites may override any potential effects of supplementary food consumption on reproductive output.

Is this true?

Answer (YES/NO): YES